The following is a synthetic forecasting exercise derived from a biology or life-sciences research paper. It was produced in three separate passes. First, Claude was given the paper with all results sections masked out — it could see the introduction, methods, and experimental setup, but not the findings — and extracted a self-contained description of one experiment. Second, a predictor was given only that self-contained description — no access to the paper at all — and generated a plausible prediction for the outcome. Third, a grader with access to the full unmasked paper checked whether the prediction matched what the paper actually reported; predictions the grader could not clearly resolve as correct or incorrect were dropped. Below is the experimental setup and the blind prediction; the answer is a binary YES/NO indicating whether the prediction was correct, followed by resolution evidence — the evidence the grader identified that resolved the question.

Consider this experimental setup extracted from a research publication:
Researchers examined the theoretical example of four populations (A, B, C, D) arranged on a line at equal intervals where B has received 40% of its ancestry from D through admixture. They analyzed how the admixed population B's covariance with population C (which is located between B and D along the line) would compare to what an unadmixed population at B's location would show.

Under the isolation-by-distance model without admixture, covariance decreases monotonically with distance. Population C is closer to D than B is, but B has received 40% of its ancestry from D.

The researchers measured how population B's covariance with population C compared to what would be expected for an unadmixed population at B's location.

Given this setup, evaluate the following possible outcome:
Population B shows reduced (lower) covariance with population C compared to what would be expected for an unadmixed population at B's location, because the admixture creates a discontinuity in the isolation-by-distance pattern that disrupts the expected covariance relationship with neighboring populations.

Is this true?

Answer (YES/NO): NO